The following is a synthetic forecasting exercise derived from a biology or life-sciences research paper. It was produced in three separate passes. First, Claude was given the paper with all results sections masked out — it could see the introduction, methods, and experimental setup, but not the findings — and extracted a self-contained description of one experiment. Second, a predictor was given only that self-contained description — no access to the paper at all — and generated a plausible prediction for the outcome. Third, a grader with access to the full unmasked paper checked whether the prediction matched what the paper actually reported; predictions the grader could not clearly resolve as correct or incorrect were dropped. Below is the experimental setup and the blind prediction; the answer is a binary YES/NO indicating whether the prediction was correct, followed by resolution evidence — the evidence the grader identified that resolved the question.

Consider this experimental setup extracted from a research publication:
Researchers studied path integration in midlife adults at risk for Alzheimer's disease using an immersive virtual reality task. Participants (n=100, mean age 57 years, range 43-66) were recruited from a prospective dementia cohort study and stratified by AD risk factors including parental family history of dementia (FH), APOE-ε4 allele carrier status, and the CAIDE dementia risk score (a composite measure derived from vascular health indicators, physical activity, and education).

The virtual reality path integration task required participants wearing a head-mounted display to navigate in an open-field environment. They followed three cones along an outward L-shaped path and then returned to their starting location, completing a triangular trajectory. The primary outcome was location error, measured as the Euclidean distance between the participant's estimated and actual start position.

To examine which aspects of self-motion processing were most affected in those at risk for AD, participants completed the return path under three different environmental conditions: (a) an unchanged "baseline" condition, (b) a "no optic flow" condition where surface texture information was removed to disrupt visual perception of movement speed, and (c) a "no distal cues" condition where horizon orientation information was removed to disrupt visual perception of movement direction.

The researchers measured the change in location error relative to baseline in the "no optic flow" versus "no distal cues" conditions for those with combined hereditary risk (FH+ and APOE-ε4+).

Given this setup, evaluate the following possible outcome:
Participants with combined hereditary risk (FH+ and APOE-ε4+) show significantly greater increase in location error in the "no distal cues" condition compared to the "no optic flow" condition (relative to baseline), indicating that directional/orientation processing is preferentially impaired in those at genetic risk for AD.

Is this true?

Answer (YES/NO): YES